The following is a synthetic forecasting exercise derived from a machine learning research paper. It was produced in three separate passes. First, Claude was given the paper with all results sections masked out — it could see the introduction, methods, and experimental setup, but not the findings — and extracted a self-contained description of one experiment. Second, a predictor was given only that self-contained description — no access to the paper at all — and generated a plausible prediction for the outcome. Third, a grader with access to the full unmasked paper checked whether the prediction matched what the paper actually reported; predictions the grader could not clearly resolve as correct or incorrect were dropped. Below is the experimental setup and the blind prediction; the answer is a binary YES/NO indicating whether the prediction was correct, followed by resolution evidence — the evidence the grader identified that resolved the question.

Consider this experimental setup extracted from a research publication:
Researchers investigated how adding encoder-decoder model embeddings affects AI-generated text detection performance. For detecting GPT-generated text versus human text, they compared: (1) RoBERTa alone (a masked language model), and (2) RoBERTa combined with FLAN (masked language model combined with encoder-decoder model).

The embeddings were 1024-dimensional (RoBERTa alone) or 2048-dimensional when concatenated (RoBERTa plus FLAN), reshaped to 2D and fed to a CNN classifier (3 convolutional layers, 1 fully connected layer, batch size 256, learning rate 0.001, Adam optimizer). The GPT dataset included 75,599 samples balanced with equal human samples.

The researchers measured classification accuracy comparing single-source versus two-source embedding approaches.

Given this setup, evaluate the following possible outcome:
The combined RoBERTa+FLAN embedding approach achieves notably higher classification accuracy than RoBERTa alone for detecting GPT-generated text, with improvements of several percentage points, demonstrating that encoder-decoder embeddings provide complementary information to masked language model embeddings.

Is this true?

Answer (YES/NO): YES